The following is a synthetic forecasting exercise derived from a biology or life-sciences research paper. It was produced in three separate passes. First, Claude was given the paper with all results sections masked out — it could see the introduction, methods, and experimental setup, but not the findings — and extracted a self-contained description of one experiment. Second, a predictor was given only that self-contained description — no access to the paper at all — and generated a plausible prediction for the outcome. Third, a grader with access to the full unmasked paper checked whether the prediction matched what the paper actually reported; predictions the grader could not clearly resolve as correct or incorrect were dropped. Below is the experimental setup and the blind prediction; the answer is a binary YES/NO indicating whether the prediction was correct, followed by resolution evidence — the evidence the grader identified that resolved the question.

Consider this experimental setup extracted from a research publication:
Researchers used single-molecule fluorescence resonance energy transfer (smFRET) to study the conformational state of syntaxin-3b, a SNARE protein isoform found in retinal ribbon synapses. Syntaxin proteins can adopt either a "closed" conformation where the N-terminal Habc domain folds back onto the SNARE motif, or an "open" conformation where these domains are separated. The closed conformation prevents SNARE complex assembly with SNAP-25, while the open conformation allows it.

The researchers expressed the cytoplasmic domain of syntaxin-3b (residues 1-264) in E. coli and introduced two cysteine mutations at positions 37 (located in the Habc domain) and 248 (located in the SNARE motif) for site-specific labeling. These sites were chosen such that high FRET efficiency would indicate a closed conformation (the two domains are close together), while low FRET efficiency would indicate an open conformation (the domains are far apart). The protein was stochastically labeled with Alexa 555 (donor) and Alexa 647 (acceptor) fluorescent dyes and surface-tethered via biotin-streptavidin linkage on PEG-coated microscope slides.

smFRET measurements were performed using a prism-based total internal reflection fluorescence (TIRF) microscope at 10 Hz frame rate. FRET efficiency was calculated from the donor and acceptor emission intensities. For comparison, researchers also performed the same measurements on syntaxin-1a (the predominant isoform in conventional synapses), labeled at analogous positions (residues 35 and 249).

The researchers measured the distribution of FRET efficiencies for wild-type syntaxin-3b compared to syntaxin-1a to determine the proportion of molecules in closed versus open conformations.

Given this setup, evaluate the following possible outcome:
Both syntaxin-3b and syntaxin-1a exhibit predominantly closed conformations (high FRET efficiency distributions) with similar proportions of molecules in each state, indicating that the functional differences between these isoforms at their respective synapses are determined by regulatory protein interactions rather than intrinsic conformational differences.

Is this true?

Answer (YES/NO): NO